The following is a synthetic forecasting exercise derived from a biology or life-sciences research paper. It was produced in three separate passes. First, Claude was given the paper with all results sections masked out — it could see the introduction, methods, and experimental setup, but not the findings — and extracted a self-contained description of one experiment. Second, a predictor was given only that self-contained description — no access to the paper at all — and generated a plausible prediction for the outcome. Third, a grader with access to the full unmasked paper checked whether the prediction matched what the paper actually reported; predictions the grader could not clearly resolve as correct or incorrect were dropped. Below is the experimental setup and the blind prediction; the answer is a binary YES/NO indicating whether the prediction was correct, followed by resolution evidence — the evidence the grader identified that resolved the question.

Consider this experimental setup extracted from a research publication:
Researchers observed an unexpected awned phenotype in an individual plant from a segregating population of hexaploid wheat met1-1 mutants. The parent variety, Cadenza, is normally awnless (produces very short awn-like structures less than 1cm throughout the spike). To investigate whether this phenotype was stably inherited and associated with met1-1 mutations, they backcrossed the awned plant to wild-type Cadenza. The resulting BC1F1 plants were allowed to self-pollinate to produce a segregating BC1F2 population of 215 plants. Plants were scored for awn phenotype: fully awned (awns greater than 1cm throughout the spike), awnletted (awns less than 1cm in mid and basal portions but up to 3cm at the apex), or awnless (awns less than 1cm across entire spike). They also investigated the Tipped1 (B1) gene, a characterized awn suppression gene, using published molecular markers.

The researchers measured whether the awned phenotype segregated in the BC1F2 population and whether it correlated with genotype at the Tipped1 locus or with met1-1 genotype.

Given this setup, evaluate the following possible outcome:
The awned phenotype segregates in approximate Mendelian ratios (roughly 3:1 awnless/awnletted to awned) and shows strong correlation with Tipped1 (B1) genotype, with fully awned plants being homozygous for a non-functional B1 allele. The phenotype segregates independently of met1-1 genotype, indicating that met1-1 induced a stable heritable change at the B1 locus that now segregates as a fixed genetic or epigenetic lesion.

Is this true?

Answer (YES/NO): NO